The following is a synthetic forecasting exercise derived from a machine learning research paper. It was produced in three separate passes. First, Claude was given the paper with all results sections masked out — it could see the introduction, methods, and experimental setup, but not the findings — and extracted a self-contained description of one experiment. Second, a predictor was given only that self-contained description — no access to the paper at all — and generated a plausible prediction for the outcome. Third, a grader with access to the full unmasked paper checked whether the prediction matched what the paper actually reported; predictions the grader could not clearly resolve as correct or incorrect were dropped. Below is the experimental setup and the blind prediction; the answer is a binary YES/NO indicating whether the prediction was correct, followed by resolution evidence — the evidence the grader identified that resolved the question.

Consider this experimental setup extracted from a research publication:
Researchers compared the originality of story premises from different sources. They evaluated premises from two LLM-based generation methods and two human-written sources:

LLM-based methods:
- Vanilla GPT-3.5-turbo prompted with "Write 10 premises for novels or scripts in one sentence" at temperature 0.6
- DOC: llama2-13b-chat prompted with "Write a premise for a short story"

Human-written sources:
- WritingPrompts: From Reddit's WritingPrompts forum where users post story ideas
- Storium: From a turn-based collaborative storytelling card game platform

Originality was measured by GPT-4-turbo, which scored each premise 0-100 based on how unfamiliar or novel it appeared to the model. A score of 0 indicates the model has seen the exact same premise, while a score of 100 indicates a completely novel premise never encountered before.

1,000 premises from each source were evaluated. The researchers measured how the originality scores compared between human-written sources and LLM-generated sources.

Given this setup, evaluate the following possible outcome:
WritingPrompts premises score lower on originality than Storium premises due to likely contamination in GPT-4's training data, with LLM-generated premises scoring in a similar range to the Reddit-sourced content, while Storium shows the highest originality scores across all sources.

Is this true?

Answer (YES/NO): NO